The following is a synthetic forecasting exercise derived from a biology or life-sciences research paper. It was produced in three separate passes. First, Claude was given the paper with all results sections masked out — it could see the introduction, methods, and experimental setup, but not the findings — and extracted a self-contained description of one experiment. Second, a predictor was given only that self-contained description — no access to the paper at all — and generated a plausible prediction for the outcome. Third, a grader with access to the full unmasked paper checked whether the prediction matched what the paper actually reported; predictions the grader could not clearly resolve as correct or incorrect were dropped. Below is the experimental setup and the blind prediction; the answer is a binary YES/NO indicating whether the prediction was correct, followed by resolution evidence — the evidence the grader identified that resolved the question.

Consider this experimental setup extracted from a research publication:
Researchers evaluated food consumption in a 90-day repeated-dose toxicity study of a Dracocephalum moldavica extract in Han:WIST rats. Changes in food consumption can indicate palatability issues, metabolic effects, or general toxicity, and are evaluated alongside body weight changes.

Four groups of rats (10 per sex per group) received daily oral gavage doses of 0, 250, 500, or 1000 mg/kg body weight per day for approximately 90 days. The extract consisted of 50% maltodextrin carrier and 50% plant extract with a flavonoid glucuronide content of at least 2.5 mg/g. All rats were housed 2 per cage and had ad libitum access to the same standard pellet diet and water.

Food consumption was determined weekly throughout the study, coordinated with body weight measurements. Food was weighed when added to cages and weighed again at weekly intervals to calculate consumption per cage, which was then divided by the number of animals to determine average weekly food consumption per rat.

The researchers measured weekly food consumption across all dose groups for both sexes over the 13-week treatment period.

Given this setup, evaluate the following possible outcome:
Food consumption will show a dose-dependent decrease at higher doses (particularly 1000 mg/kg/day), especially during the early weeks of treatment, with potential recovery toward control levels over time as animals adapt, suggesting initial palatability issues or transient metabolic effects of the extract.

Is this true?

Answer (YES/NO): NO